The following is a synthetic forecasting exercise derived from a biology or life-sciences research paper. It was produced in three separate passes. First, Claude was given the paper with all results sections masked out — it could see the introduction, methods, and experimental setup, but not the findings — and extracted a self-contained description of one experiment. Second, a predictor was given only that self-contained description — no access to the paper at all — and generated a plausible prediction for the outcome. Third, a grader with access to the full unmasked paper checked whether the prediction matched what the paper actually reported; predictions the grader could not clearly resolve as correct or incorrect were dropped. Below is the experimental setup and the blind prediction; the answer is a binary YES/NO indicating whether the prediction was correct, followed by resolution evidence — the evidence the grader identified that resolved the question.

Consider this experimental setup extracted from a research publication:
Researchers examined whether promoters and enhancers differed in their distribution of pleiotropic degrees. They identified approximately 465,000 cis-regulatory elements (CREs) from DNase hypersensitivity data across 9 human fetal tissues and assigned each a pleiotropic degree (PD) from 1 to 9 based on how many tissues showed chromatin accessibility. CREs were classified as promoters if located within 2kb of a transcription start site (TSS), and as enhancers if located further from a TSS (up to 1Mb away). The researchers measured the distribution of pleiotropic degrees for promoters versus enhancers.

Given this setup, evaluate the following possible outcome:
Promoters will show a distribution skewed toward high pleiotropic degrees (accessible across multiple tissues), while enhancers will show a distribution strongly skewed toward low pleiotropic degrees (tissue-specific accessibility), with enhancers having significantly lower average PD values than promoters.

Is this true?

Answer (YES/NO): YES